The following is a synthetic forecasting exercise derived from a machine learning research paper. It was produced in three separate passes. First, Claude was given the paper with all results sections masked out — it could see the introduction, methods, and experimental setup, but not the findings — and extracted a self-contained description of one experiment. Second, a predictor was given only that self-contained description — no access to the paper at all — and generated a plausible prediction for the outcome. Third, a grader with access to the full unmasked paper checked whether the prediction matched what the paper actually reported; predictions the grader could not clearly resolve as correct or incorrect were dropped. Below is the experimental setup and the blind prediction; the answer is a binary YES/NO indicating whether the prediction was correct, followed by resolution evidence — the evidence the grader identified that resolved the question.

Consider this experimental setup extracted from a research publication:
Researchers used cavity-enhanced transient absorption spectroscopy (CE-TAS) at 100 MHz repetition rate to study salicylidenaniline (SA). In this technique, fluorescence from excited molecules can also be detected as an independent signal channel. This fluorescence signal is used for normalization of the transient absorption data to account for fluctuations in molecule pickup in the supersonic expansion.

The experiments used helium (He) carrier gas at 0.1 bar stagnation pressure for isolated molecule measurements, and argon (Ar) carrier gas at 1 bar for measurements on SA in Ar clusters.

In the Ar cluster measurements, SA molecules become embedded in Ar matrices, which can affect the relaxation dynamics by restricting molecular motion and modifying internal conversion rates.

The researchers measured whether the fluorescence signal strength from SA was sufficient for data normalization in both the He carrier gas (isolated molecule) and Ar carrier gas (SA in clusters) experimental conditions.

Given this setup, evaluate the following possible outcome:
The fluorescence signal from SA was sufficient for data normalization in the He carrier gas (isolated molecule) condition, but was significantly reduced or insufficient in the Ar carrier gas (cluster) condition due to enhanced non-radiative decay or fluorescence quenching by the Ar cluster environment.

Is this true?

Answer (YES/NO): NO